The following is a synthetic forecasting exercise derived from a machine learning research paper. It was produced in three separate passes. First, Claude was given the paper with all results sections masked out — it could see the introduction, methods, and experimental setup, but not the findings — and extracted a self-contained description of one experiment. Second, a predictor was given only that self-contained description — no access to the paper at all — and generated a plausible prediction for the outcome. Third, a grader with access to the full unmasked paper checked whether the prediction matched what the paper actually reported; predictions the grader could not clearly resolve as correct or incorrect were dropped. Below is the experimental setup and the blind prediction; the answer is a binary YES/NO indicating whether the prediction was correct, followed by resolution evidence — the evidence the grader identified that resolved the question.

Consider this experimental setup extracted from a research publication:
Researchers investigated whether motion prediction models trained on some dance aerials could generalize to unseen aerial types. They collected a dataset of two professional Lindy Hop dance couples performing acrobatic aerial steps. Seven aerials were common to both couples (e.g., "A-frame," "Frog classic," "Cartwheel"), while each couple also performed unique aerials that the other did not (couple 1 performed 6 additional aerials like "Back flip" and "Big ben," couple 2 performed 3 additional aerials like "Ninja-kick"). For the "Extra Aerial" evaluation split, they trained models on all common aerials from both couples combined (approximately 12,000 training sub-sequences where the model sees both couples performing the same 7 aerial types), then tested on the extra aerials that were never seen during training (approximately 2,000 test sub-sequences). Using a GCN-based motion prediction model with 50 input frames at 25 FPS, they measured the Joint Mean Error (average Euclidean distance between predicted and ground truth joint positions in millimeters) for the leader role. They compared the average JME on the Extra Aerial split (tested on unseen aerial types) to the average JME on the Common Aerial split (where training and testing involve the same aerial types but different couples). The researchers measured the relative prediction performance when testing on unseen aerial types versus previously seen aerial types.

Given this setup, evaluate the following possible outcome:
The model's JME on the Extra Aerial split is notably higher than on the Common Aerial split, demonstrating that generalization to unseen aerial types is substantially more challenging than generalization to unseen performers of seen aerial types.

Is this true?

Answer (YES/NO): NO